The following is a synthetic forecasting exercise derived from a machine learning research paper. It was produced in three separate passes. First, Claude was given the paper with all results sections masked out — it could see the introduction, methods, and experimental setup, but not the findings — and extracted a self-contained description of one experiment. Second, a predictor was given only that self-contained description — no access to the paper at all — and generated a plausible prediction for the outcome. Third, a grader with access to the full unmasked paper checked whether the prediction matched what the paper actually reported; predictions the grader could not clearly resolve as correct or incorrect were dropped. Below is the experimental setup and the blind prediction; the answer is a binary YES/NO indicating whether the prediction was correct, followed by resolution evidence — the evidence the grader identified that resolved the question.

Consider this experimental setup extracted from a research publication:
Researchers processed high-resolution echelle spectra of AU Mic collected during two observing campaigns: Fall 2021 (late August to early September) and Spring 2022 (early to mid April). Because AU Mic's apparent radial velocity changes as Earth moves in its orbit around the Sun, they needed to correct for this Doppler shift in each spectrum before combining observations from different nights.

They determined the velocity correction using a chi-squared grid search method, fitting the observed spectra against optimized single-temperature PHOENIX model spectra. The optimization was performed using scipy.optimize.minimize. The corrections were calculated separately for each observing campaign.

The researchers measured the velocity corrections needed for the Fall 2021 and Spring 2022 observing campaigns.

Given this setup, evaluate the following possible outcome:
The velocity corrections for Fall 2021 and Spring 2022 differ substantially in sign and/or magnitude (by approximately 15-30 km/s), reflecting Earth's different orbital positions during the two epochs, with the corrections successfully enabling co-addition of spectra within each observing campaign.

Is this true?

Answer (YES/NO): NO